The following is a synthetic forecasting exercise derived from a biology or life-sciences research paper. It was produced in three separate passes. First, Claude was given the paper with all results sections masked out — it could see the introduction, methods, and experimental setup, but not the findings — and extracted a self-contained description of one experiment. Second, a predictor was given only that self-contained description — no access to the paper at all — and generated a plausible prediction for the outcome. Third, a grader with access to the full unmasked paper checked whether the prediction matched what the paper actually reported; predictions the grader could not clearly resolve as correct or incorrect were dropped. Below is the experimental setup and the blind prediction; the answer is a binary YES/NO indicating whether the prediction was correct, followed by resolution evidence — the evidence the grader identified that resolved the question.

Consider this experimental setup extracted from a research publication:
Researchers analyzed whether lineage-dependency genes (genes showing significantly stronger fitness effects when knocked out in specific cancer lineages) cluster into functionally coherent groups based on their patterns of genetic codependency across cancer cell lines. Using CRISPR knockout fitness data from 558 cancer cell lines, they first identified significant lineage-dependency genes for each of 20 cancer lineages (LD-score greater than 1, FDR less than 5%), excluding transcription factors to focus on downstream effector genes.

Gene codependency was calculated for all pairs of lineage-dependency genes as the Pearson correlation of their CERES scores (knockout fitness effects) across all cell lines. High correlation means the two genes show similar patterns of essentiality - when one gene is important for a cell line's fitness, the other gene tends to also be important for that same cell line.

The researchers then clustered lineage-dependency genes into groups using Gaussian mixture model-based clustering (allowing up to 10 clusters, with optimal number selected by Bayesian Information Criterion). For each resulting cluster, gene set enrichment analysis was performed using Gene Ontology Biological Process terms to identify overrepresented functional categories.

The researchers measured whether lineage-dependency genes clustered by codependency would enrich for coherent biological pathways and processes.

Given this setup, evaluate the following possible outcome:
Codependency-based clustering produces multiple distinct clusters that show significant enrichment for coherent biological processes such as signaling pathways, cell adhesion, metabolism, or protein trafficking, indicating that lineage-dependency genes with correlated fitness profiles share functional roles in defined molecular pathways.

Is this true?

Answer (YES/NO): YES